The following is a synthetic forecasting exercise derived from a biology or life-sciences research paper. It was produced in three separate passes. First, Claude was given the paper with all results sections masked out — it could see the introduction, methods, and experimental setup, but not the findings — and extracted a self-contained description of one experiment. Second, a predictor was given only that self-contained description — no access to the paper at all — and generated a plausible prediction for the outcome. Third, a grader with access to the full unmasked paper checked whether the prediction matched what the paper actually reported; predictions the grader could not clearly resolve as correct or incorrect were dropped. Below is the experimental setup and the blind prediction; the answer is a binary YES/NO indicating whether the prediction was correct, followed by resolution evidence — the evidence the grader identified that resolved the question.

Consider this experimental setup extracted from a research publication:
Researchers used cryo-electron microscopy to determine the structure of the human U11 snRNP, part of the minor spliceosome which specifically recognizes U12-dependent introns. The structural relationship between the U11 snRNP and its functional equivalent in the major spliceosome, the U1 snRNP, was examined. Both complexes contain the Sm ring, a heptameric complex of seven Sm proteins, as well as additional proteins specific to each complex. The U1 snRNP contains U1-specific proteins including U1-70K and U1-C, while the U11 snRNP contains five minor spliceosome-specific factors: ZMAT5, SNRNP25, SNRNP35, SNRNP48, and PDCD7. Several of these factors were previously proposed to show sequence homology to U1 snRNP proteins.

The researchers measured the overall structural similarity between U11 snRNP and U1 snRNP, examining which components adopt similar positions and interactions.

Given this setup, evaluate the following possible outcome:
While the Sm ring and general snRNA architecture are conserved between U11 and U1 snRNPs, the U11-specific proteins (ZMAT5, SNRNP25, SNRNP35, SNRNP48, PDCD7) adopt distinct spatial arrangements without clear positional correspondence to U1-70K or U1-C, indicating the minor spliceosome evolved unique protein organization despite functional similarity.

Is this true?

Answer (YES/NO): NO